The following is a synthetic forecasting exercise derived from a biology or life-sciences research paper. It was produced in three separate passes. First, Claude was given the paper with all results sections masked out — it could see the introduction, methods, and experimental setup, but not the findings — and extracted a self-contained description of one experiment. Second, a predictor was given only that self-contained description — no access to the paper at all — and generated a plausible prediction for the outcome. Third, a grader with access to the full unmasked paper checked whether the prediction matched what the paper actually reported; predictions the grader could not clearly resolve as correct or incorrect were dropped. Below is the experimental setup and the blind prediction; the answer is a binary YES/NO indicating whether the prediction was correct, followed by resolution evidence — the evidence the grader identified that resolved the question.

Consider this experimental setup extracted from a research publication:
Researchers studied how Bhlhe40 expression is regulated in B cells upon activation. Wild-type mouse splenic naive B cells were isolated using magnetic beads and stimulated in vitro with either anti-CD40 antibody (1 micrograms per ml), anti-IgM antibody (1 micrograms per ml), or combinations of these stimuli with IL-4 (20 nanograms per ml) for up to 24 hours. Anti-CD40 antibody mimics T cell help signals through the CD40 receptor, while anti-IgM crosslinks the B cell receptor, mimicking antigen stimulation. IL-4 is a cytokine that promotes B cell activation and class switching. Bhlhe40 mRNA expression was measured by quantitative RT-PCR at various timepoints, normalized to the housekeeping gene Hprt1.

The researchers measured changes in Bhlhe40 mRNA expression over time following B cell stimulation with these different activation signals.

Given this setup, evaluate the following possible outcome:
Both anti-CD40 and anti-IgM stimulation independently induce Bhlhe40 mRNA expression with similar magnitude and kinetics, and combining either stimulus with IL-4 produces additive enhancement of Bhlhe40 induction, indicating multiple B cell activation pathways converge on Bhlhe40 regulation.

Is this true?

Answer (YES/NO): NO